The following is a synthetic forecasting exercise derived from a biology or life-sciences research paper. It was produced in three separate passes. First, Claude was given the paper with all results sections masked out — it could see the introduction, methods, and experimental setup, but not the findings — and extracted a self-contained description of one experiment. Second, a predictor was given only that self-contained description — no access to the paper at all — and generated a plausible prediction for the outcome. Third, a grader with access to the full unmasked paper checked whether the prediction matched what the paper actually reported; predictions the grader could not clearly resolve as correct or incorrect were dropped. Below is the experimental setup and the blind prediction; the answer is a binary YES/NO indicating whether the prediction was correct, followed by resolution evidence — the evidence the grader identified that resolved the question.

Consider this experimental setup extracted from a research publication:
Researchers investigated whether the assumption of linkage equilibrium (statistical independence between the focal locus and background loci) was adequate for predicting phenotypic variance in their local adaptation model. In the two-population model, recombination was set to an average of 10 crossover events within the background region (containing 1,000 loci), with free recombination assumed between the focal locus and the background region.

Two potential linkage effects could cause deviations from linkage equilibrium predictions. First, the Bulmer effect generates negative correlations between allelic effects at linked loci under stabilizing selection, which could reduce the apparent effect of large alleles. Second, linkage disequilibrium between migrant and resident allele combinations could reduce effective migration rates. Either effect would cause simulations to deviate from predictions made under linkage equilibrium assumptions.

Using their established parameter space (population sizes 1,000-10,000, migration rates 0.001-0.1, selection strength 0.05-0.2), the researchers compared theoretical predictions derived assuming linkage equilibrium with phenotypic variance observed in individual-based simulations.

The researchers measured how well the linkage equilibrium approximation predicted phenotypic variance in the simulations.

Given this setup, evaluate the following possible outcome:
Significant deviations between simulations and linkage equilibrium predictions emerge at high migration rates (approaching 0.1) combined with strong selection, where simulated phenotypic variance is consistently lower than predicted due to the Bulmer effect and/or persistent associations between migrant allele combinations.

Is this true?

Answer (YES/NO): NO